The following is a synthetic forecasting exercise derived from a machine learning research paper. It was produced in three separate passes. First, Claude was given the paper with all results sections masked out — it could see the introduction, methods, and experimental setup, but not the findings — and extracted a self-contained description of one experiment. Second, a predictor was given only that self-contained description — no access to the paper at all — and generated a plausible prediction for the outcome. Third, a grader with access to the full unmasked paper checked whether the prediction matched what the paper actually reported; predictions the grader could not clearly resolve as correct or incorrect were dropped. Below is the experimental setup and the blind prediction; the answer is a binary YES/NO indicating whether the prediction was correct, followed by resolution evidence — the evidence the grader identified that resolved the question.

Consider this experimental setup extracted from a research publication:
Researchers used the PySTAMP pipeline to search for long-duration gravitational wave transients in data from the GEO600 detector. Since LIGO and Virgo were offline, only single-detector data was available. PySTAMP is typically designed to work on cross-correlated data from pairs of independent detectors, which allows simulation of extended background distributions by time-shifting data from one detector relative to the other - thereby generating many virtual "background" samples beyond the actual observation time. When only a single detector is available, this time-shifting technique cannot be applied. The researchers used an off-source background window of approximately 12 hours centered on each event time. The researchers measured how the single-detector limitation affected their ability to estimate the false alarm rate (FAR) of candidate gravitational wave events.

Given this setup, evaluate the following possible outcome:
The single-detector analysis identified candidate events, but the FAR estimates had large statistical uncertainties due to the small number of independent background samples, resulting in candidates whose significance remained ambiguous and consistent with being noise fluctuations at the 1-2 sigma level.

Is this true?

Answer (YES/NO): NO